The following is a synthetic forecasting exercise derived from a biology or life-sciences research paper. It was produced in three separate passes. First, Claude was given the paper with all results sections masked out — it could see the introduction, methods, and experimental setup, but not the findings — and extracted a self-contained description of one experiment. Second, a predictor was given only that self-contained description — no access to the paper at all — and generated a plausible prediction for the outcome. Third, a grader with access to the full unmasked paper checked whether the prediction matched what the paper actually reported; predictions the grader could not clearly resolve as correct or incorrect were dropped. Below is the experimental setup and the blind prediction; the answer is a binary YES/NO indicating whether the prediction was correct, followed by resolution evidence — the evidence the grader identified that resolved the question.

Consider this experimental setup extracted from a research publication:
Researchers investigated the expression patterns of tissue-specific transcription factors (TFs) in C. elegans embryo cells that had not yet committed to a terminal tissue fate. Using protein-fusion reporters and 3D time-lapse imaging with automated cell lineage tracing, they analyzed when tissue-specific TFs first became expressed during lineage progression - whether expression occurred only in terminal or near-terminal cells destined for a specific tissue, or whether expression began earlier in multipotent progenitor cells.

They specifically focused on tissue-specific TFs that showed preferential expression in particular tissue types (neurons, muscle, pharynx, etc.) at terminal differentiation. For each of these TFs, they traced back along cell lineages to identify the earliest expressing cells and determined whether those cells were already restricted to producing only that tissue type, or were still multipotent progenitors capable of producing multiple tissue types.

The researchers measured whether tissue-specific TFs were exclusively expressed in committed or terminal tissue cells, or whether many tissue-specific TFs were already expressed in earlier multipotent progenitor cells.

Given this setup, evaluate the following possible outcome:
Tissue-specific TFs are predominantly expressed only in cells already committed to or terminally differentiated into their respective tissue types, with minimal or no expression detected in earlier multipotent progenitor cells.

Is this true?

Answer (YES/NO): YES